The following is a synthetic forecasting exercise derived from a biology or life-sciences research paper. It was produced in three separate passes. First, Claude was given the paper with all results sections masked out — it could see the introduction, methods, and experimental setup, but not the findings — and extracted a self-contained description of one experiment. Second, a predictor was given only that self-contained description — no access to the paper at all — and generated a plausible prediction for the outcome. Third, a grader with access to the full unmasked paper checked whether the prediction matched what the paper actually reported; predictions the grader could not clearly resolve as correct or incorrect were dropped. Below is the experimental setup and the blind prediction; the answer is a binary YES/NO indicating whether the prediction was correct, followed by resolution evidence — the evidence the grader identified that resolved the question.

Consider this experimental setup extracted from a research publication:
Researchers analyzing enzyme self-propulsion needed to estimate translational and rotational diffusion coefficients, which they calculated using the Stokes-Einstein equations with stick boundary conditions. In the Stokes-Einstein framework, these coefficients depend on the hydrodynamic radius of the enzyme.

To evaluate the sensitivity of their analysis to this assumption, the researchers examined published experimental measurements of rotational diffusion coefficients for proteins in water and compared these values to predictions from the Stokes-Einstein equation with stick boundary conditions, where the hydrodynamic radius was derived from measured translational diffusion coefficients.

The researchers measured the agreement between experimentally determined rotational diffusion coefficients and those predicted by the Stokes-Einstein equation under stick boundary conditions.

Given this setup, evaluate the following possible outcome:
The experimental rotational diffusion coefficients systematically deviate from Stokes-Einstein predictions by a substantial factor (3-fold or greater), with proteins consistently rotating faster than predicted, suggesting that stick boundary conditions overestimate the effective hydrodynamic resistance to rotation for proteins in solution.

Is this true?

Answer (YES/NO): NO